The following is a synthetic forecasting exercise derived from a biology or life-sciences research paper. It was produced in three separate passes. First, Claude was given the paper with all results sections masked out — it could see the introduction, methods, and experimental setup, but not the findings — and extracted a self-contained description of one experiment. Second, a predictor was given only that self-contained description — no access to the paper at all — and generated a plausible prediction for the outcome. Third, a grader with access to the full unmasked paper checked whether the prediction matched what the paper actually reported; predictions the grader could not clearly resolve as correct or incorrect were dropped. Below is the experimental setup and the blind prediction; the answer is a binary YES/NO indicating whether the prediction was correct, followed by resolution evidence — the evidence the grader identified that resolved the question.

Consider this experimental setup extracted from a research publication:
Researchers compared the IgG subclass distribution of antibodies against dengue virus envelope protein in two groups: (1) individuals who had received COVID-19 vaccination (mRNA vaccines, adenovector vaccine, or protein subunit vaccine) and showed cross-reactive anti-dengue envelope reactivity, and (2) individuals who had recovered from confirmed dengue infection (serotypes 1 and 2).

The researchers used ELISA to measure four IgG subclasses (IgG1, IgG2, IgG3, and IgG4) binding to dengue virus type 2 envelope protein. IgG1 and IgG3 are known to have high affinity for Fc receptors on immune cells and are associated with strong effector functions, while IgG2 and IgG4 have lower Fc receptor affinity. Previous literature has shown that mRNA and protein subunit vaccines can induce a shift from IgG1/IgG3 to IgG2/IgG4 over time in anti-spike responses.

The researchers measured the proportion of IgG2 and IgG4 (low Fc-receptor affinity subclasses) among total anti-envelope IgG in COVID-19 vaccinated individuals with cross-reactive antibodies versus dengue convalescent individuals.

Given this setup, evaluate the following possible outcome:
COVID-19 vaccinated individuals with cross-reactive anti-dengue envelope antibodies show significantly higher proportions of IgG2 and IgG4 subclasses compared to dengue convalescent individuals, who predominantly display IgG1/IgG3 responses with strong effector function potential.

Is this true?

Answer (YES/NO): YES